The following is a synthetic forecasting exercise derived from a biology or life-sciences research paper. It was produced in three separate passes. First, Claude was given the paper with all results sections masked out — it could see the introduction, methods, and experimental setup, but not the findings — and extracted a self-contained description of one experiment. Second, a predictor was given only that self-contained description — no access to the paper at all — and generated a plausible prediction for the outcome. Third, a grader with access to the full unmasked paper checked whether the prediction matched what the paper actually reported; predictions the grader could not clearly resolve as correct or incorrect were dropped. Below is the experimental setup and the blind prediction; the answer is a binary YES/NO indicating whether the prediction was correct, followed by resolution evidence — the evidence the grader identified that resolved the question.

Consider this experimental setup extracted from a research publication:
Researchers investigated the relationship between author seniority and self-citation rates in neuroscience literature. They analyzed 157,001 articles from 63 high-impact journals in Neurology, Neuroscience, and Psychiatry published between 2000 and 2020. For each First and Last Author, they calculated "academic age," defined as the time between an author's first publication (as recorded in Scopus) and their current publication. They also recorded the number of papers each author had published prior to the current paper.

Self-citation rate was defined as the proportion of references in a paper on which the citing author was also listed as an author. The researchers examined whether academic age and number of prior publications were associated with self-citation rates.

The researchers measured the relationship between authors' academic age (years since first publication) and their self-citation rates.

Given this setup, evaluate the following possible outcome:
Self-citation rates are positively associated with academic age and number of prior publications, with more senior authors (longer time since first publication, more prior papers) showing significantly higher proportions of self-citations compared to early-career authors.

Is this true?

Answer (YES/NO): YES